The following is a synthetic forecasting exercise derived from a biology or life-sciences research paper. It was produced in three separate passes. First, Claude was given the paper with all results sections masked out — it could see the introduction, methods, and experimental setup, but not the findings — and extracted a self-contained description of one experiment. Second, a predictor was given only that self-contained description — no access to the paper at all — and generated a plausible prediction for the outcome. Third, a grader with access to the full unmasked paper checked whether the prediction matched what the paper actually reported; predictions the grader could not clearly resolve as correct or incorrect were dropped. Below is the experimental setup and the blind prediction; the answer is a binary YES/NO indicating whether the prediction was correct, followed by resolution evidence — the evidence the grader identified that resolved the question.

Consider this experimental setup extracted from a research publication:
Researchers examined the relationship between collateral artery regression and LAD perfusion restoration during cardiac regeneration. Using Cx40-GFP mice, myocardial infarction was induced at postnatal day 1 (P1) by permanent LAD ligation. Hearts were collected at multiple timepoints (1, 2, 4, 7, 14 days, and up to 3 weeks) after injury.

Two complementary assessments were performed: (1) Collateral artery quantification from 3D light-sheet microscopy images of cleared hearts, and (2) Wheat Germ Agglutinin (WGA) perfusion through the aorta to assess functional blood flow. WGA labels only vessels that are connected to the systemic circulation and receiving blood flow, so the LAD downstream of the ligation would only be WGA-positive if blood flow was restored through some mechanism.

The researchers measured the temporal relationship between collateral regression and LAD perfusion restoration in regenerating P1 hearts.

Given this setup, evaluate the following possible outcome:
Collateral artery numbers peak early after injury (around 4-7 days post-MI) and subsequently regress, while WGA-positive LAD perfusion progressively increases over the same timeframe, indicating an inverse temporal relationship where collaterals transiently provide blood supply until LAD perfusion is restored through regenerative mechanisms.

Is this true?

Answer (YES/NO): YES